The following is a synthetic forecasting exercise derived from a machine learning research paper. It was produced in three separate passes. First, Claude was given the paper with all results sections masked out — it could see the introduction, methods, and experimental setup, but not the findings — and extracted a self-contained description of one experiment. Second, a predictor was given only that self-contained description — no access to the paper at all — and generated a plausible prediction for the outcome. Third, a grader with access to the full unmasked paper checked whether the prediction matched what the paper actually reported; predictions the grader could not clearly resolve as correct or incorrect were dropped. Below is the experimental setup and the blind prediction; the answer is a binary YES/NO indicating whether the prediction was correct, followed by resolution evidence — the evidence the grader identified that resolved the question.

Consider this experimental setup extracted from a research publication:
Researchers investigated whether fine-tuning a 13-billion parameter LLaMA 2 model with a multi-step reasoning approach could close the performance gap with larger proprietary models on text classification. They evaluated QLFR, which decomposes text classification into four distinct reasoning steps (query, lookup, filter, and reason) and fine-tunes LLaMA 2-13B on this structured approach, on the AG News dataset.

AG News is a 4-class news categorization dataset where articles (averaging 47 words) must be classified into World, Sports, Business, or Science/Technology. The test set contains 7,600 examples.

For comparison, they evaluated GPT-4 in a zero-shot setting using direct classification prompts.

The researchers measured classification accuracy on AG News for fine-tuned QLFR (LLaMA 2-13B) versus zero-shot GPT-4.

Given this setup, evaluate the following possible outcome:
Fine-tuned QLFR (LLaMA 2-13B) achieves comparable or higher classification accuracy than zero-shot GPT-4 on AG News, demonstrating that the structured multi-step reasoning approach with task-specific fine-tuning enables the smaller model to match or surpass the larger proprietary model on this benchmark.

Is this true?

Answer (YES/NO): YES